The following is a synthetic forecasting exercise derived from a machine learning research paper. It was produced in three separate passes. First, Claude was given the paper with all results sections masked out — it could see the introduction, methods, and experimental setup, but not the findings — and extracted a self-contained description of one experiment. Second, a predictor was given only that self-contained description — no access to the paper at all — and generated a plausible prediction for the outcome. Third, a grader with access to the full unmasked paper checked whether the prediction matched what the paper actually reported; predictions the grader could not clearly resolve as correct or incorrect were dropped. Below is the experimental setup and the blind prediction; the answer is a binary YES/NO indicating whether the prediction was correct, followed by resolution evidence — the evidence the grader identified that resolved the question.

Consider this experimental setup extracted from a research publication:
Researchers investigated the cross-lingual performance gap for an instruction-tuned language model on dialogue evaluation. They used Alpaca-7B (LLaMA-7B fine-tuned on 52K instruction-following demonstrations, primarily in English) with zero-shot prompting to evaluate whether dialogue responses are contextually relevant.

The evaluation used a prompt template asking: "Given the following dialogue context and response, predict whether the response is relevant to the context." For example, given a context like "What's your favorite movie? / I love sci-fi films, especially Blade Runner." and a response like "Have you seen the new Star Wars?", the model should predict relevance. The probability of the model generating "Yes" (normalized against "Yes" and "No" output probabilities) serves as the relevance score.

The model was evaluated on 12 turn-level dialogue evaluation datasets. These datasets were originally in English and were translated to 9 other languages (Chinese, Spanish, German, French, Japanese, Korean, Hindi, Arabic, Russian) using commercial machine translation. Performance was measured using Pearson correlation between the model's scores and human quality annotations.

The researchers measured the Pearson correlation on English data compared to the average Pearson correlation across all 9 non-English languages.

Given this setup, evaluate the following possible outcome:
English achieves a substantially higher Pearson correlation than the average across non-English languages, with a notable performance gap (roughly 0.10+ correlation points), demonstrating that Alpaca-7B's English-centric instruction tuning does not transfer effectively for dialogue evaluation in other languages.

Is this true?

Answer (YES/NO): YES